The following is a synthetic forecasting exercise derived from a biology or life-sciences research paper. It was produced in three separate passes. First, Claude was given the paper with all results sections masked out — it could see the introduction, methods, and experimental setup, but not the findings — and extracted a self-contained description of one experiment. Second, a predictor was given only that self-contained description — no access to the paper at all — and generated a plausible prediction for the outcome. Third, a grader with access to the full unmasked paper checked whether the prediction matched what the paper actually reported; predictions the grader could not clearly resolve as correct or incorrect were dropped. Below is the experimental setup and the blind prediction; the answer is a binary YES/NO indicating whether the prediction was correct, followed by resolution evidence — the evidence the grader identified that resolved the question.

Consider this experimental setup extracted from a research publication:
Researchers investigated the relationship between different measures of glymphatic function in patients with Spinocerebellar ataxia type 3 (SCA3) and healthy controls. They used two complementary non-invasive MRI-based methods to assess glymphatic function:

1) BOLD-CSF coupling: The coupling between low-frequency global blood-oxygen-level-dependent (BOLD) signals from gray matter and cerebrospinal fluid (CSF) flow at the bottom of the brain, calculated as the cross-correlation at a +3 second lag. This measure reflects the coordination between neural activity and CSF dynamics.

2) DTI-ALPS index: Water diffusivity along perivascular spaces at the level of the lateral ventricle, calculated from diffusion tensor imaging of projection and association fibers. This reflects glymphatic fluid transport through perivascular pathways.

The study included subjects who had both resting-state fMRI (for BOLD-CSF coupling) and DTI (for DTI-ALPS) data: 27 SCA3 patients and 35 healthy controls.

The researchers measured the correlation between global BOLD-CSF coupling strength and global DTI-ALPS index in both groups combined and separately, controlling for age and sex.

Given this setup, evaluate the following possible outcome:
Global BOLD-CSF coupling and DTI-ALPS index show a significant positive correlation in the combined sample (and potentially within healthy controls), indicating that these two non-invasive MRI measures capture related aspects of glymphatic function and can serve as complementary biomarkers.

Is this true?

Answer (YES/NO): NO